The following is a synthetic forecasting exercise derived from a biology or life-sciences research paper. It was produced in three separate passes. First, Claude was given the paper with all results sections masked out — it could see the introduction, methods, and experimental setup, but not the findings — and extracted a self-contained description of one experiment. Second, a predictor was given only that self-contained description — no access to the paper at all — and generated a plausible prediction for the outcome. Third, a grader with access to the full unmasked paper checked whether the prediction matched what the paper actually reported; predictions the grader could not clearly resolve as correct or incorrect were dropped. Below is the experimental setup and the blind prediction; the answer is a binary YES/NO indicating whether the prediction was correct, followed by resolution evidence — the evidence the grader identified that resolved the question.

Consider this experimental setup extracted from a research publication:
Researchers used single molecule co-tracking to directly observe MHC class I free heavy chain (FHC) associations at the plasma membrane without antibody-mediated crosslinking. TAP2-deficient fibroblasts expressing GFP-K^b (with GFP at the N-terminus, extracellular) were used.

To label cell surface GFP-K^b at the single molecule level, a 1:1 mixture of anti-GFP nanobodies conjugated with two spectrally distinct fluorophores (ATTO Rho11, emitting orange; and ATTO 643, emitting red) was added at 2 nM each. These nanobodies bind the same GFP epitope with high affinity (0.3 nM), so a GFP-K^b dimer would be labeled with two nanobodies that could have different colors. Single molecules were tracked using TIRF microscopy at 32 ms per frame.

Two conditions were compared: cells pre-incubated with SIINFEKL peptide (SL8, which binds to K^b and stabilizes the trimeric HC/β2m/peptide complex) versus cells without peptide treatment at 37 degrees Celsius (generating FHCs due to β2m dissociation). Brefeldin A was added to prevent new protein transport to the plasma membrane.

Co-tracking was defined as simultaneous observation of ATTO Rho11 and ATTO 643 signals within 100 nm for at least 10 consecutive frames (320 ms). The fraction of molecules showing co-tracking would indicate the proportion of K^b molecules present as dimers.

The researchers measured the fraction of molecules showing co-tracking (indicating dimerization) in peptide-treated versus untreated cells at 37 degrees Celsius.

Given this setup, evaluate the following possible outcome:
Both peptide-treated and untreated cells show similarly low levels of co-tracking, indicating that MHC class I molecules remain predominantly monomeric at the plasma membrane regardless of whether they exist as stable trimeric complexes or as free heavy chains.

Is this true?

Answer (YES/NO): NO